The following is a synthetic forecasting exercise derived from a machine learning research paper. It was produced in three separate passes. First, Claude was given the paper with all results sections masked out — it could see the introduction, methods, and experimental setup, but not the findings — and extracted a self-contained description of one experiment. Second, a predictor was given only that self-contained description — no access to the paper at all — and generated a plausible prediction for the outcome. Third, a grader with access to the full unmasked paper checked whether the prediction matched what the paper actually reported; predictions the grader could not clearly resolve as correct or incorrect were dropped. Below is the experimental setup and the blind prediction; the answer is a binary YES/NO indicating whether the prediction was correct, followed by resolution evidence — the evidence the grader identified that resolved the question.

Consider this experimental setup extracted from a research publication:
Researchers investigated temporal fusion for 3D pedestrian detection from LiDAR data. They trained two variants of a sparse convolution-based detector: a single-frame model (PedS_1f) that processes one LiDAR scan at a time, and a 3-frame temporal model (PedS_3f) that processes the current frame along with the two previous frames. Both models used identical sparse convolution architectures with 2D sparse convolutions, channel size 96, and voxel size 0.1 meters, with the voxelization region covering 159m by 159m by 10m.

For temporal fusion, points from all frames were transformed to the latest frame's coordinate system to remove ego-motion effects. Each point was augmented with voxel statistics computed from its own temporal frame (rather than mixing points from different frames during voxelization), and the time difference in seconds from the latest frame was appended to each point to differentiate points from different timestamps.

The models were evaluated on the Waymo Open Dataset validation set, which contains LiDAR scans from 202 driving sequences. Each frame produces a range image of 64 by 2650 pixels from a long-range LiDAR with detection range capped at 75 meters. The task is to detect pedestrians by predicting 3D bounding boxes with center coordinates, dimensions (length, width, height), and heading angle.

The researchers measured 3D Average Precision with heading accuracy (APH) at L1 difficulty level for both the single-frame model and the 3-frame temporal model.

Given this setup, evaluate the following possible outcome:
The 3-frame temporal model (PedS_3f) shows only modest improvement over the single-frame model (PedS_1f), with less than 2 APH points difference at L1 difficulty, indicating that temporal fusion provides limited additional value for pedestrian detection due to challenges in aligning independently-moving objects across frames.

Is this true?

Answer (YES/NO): NO